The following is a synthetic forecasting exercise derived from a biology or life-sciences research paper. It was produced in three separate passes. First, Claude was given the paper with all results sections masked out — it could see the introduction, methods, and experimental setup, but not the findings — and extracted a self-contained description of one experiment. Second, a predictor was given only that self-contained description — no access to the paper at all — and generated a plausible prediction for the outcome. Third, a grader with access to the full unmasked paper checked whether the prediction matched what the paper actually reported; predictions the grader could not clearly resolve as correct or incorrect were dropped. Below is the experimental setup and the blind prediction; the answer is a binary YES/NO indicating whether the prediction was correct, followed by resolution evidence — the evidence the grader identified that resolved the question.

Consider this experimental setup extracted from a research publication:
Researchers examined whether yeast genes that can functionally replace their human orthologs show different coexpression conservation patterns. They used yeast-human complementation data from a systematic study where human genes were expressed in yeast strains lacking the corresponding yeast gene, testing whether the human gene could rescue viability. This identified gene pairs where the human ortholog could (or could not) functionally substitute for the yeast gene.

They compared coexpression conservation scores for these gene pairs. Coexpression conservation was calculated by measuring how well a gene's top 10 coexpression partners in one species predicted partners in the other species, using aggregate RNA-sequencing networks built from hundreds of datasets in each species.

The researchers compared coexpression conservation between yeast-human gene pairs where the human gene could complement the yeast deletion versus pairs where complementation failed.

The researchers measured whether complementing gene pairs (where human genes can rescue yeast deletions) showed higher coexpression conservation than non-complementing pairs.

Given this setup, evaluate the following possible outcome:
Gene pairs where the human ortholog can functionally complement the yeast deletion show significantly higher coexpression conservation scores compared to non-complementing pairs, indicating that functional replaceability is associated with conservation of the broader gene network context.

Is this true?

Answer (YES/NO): YES